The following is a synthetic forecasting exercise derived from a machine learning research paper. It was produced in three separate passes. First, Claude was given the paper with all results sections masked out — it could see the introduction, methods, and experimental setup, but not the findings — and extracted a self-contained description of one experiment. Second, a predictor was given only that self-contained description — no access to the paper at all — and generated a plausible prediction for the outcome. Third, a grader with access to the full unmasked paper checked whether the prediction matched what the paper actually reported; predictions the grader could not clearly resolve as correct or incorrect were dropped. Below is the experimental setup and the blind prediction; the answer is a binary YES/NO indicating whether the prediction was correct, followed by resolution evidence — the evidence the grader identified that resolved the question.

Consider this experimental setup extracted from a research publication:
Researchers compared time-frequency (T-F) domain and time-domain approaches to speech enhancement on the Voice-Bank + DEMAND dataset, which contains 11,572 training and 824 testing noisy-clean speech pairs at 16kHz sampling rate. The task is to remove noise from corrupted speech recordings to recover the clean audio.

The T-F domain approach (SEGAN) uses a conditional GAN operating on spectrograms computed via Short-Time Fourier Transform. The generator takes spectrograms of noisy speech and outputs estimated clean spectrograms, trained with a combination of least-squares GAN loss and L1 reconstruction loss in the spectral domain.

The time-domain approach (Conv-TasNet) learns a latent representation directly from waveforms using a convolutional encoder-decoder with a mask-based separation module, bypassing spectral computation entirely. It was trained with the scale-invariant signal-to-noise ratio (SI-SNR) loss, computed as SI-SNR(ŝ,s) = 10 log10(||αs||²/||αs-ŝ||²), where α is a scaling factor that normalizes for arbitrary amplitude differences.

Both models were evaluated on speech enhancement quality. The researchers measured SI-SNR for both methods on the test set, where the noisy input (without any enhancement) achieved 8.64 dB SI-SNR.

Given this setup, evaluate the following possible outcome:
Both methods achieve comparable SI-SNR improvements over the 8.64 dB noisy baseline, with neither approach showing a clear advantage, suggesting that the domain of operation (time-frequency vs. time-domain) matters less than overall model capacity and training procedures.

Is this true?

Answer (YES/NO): NO